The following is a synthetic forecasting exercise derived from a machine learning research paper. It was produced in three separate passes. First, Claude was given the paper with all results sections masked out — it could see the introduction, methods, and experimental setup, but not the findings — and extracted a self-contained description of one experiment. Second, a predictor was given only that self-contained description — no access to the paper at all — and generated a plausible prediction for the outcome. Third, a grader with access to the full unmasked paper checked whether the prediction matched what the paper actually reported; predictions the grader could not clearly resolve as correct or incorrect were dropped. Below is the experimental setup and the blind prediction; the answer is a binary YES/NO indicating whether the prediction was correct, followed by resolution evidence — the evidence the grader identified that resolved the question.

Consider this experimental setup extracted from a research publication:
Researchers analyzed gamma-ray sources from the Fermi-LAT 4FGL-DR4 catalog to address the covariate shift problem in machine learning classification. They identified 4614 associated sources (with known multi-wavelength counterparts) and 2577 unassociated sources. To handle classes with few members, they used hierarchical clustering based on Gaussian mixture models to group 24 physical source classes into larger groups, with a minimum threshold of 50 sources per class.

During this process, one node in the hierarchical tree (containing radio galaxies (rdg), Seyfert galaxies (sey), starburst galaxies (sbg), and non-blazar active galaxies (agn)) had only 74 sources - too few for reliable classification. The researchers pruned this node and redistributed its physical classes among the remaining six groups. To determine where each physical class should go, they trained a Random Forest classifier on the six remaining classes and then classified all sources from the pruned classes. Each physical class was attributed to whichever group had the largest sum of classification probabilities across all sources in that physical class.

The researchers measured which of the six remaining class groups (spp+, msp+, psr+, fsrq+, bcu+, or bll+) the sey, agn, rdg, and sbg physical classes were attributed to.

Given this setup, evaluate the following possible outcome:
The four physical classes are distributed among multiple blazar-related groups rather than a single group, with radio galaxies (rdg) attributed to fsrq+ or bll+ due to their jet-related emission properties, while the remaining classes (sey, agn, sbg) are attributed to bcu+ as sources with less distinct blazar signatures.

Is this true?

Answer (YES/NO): NO